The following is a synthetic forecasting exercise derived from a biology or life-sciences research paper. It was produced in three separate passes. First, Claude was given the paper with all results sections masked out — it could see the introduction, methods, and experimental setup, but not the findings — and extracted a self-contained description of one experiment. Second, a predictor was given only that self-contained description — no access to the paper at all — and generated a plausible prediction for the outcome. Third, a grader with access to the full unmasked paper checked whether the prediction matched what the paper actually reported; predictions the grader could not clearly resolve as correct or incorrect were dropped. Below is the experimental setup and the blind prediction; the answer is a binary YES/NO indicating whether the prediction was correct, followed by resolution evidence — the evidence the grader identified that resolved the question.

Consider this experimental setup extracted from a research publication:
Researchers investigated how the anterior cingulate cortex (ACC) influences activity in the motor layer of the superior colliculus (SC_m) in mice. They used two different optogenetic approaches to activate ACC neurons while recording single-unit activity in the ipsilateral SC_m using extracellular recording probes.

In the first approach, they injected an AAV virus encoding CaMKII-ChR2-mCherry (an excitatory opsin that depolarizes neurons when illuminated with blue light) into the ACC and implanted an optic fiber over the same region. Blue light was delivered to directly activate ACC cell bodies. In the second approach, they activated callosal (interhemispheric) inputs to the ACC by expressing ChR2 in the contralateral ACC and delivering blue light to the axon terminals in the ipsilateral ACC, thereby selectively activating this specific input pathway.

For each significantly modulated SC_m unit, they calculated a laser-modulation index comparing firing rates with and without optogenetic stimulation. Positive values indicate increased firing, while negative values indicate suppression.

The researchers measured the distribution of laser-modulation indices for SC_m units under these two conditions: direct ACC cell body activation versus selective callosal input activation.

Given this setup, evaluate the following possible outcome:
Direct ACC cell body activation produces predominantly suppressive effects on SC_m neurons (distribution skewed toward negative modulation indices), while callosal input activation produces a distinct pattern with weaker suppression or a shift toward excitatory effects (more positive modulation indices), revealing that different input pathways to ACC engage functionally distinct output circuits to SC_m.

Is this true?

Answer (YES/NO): NO